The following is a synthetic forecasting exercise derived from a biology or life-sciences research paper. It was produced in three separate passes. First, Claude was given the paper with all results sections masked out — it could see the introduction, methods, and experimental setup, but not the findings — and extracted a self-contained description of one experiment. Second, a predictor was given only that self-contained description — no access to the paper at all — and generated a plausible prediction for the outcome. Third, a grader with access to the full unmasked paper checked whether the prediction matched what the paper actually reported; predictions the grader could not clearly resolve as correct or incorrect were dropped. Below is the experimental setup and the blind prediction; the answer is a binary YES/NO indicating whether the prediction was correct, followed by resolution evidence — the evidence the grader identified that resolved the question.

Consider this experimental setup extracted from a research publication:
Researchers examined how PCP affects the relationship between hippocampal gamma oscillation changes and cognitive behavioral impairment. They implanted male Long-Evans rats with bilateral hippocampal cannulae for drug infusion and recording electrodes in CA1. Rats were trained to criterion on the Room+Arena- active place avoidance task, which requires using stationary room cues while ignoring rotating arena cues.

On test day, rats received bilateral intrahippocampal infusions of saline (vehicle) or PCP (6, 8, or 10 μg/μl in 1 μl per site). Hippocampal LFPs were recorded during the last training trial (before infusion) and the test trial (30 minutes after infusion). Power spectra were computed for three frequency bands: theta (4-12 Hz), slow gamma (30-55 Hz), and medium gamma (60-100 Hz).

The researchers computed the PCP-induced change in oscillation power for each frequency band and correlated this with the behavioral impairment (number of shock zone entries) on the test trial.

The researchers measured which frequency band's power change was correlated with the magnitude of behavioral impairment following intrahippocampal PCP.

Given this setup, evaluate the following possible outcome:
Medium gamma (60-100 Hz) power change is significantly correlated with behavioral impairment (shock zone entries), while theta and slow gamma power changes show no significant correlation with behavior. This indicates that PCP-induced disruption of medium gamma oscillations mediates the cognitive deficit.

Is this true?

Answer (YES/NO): YES